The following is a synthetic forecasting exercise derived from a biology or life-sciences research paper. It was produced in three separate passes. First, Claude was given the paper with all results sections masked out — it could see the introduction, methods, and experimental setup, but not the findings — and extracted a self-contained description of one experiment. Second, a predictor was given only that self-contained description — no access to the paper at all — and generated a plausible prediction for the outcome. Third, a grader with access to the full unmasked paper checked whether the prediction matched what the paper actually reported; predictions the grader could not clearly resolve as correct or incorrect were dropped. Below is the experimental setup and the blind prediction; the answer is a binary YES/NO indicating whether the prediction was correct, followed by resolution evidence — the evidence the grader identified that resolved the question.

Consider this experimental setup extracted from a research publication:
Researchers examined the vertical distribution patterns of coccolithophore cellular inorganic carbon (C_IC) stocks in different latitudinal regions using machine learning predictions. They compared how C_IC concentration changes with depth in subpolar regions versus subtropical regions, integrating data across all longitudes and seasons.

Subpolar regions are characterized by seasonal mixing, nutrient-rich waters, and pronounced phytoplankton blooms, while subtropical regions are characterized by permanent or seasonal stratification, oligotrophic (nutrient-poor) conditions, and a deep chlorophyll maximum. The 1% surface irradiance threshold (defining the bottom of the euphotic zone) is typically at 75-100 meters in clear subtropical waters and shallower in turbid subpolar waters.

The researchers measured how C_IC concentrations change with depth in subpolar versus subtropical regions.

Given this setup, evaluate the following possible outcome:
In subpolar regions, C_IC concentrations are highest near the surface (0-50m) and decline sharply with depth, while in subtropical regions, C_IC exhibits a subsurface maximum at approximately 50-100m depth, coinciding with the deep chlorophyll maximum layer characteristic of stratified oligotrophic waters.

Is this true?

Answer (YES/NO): NO